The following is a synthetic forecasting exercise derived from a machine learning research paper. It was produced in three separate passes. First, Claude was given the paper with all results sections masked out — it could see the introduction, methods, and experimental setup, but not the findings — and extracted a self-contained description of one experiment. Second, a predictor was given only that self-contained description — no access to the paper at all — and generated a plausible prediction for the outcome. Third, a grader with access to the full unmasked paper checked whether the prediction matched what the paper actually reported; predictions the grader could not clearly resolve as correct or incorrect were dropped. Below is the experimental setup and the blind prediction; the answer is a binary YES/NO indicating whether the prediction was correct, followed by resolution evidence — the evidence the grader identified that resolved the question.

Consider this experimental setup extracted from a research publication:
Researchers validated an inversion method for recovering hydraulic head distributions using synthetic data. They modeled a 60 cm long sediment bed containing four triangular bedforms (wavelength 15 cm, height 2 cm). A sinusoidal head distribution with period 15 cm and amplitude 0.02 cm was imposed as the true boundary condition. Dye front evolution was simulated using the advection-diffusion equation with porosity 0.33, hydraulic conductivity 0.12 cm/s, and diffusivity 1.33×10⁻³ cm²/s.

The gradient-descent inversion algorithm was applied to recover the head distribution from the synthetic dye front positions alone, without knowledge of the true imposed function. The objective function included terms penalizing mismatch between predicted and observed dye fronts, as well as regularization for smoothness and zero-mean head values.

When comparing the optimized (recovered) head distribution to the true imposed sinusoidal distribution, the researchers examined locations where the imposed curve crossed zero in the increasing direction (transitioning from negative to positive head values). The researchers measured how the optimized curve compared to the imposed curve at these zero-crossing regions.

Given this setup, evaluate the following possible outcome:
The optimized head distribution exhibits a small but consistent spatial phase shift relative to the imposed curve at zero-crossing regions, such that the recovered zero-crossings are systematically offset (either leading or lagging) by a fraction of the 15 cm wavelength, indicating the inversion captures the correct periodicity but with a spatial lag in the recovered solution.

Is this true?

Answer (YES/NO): NO